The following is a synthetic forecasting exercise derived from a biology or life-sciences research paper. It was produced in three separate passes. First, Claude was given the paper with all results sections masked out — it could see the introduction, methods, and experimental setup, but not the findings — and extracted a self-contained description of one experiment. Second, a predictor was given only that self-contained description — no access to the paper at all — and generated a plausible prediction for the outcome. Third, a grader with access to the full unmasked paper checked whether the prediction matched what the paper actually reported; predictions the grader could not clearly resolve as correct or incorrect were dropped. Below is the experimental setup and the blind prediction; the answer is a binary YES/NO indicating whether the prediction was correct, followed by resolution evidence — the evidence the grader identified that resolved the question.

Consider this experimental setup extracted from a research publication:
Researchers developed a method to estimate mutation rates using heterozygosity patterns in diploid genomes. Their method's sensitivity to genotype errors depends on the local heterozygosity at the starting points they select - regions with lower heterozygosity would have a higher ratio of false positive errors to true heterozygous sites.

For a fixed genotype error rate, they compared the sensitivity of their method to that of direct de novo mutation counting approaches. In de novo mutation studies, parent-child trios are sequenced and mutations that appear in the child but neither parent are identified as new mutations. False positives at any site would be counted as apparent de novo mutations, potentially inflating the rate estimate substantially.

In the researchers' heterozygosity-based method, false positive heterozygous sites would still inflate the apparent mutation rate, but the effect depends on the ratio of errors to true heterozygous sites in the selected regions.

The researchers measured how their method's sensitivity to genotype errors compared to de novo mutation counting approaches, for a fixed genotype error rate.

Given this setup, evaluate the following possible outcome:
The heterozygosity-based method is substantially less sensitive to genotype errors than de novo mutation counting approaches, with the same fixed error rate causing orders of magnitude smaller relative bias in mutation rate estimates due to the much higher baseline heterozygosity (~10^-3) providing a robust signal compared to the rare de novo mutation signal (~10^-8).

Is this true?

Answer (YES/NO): YES